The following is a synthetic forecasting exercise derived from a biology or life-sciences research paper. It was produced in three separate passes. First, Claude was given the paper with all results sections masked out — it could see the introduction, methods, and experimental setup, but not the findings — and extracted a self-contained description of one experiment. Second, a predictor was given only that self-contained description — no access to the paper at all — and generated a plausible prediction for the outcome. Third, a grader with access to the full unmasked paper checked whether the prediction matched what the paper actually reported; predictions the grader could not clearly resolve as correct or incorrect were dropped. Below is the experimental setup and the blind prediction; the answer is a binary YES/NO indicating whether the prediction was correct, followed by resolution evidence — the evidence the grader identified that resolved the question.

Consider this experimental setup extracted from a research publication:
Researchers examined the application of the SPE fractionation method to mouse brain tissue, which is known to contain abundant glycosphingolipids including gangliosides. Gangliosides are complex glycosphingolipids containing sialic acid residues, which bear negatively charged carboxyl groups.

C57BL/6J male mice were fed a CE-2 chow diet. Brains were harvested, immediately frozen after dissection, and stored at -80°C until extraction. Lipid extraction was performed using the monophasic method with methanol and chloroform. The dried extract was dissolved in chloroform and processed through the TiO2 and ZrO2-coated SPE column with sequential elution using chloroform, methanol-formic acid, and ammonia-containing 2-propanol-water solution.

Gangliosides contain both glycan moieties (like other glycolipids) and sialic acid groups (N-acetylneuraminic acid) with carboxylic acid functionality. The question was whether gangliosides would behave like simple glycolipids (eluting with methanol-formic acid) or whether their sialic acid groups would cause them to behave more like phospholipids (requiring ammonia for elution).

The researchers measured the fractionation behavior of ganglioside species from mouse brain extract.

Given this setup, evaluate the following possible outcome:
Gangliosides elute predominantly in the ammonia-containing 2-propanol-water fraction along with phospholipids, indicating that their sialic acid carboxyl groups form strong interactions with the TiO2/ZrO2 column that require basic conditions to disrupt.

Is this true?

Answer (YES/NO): YES